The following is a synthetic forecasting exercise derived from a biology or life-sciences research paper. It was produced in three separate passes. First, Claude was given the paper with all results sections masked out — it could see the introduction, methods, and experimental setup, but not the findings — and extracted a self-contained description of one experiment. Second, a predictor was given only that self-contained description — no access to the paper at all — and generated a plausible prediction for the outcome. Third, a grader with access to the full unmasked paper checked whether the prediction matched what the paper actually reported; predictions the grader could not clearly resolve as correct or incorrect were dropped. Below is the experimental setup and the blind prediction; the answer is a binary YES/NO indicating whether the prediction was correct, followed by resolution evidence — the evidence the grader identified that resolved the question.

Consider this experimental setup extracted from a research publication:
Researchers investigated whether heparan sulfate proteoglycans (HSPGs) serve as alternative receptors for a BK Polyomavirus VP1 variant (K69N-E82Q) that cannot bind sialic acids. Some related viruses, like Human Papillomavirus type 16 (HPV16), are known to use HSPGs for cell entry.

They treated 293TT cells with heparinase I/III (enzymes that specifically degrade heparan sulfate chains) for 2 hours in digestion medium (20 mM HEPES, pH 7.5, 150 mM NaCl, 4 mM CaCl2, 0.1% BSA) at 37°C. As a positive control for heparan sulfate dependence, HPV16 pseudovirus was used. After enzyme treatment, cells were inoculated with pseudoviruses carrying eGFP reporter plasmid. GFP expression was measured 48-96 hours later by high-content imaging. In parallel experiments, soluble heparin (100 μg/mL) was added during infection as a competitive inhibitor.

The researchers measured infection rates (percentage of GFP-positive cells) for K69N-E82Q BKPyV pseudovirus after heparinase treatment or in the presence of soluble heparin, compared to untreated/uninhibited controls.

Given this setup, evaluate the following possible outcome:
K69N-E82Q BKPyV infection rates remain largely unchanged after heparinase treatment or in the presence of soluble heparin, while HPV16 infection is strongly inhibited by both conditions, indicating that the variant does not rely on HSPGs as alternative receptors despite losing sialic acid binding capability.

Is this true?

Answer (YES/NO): YES